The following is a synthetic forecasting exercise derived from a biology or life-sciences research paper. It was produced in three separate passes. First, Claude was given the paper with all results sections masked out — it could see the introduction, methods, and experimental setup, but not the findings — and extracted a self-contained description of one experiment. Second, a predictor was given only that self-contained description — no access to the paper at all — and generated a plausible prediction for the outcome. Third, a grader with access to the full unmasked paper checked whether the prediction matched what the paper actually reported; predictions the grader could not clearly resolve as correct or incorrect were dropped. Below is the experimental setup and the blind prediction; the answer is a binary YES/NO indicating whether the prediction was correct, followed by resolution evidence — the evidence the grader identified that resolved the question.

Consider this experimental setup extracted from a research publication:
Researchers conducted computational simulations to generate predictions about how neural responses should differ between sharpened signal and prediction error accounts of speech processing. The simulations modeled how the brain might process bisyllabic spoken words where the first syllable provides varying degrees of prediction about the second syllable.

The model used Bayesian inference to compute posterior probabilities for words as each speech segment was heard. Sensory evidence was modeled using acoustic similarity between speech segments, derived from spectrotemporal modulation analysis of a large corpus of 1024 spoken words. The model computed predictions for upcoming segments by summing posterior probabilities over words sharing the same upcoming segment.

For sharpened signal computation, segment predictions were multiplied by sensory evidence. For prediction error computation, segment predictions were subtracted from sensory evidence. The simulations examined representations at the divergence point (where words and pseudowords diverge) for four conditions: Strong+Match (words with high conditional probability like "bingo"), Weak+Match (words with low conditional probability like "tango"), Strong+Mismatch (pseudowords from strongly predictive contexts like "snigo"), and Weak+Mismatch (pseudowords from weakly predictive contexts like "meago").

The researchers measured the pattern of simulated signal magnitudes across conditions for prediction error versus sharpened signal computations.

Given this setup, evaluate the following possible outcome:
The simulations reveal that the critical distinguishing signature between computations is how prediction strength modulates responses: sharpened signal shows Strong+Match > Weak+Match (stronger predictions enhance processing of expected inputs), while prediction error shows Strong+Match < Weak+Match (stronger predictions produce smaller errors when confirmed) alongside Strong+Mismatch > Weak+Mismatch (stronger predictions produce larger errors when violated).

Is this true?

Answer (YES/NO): NO